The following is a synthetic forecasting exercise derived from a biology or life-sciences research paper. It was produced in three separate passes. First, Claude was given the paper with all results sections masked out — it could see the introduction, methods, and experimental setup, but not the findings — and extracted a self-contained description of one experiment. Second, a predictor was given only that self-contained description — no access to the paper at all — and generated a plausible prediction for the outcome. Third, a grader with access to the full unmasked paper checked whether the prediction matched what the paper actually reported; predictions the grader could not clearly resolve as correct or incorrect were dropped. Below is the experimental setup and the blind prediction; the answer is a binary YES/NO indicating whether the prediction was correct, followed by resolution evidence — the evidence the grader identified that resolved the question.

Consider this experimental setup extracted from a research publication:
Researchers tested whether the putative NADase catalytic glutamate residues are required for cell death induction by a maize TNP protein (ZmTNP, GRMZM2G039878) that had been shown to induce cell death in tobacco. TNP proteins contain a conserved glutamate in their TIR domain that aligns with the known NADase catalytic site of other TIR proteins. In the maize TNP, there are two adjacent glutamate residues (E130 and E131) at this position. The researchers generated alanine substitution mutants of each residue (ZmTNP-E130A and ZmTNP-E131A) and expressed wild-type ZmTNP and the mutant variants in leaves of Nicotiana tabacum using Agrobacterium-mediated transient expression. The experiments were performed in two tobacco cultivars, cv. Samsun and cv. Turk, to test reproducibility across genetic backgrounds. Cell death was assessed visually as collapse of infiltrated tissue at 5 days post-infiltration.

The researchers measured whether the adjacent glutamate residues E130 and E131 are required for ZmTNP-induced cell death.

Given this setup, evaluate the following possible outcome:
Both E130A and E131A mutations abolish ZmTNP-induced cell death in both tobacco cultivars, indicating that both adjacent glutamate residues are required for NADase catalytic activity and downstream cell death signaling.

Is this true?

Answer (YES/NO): YES